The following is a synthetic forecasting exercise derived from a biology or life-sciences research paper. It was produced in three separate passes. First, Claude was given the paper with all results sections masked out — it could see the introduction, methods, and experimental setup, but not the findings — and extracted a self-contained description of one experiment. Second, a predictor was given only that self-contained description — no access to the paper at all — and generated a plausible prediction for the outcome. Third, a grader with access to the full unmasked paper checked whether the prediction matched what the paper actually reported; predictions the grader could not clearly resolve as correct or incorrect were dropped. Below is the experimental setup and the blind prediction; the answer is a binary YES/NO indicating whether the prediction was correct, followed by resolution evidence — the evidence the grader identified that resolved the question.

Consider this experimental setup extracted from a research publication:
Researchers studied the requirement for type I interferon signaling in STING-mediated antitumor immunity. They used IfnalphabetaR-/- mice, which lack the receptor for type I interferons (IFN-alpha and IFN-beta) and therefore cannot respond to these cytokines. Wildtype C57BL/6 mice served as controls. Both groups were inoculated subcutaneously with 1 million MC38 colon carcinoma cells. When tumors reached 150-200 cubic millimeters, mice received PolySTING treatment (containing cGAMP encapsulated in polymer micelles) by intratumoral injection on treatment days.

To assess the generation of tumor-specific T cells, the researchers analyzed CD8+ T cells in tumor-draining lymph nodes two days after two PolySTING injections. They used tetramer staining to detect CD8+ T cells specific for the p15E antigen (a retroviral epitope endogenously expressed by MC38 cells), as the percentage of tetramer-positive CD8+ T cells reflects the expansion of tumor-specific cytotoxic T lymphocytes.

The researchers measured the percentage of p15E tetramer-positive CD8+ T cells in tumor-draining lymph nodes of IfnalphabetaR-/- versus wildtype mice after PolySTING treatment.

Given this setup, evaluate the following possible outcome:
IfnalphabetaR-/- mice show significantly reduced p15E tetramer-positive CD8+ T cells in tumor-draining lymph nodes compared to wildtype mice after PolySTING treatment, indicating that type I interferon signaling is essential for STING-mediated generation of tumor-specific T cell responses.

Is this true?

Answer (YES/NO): YES